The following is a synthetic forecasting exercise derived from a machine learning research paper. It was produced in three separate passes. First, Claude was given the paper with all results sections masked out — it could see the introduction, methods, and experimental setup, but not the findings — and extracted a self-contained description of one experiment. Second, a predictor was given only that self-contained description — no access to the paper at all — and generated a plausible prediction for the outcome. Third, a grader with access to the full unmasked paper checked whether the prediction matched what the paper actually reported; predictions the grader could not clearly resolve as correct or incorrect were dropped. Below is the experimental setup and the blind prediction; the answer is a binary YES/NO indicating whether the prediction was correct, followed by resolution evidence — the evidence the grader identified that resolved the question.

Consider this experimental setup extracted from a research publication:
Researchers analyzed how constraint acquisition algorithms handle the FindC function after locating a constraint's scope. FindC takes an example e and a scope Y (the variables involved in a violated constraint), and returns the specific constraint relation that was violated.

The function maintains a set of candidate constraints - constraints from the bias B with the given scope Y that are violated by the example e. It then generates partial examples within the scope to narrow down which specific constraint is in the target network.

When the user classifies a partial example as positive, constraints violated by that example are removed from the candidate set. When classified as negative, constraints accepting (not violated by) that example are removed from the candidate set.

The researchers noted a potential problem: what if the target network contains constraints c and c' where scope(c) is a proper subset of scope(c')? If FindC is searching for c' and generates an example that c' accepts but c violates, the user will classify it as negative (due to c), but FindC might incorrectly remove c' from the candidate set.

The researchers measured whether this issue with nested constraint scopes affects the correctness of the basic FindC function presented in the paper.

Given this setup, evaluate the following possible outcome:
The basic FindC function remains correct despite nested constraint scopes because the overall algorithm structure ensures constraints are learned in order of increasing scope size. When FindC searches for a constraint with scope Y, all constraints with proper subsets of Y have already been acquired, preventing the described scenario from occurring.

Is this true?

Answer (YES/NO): NO